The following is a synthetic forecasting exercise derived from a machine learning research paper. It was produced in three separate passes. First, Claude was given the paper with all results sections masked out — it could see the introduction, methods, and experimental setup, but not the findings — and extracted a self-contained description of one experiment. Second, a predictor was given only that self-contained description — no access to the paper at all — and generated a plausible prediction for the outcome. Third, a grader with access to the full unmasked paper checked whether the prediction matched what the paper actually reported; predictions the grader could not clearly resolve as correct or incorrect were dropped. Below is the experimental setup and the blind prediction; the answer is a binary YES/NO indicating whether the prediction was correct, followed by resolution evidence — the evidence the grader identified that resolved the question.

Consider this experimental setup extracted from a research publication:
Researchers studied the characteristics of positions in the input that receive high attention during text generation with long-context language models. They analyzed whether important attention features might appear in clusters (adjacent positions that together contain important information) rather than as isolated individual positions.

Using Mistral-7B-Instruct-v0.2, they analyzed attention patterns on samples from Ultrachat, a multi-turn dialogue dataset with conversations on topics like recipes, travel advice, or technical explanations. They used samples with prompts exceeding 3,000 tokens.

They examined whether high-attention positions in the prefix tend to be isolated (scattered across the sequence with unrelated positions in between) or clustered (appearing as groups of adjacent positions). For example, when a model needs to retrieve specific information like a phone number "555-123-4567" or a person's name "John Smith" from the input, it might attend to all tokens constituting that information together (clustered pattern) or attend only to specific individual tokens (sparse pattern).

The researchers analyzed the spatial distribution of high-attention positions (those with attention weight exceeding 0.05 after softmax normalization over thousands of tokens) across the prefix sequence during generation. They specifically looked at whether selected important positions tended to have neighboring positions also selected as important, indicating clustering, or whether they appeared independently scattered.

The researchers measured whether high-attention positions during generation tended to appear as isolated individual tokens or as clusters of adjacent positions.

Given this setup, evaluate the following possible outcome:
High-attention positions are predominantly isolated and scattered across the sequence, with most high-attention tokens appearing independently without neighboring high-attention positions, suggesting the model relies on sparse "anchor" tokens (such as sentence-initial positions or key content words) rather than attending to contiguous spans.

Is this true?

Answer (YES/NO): YES